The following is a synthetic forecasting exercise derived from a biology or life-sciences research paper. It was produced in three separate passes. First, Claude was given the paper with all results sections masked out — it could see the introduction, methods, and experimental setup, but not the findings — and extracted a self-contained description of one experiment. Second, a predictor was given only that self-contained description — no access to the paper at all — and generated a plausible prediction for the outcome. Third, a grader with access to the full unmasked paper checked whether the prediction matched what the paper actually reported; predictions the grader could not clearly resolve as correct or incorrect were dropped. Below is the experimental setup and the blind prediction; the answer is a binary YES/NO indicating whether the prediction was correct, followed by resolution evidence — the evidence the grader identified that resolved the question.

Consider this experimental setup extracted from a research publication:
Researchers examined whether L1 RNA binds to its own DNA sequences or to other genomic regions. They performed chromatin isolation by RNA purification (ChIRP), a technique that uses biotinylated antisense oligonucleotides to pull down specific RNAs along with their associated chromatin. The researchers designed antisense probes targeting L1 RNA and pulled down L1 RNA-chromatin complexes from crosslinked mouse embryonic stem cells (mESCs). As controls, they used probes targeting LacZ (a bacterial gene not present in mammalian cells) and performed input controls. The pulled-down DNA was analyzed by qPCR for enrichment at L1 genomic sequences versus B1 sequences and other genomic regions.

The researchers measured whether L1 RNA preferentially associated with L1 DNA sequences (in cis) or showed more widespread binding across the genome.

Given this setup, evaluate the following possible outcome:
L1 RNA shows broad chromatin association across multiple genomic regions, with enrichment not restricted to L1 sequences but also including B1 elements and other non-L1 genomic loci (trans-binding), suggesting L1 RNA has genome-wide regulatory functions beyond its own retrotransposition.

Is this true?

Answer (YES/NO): NO